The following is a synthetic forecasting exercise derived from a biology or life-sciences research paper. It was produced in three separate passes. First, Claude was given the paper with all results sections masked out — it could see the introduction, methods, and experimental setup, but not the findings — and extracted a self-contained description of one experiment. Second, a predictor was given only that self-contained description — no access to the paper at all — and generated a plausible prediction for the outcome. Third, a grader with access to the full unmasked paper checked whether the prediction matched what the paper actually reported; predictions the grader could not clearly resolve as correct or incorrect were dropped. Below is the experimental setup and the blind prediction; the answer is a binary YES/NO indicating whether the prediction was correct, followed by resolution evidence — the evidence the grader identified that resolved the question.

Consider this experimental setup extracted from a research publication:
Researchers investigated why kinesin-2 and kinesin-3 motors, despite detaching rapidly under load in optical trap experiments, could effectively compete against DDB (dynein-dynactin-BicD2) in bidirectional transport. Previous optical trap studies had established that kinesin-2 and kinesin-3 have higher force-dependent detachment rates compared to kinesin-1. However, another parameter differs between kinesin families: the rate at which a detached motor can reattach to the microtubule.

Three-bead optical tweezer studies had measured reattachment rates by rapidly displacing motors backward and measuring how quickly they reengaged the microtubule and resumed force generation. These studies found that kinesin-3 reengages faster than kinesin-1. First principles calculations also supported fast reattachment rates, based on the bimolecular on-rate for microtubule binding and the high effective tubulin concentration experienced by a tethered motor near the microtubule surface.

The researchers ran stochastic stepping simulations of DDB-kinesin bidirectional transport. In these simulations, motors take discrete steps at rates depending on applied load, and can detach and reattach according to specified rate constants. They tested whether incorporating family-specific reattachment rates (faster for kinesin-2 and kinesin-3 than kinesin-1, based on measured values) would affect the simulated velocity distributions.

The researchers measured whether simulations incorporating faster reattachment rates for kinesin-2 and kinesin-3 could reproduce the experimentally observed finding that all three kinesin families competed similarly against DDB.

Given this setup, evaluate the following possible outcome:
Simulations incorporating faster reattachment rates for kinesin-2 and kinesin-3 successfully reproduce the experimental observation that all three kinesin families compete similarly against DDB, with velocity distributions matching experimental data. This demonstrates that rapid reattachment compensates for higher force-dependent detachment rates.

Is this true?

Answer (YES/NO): YES